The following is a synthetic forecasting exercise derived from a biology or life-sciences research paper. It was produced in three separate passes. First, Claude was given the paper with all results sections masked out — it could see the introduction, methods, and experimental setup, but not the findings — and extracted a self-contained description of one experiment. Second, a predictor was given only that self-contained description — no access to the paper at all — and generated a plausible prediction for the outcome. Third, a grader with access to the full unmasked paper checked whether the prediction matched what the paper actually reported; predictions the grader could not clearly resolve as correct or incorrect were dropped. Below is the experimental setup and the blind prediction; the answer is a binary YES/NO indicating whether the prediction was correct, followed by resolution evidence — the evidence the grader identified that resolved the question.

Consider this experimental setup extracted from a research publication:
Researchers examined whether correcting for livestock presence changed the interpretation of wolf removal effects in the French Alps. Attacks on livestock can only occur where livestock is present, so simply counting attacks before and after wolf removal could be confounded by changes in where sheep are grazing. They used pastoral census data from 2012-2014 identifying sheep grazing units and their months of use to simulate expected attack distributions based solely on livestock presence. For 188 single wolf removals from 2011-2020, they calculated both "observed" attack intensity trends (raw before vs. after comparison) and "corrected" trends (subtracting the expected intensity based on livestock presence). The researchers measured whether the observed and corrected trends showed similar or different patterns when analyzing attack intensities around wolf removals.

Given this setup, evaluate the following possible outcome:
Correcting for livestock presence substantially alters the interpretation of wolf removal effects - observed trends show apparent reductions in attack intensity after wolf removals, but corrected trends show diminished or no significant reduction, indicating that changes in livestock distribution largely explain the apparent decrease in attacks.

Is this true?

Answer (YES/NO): NO